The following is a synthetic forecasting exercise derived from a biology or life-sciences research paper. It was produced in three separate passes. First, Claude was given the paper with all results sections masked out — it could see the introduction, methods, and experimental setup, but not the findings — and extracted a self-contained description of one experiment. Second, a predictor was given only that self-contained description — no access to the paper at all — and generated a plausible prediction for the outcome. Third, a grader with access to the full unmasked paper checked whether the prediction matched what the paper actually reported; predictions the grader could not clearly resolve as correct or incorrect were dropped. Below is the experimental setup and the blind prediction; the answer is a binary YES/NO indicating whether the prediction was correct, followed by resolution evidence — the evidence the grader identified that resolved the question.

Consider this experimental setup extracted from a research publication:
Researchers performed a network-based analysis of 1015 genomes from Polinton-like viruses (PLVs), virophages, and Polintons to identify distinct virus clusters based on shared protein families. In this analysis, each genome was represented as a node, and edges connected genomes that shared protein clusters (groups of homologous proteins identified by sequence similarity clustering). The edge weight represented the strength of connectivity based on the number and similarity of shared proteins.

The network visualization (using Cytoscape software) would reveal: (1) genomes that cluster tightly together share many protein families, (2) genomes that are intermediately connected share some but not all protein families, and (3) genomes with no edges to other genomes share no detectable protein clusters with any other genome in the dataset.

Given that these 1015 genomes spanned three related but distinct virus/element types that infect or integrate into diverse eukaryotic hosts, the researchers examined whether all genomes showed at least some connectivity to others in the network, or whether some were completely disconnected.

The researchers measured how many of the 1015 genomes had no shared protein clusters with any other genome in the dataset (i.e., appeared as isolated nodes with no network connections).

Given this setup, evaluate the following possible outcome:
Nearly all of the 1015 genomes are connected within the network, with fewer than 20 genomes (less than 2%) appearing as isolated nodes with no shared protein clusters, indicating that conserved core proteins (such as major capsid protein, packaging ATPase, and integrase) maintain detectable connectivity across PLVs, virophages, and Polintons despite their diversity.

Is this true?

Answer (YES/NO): NO